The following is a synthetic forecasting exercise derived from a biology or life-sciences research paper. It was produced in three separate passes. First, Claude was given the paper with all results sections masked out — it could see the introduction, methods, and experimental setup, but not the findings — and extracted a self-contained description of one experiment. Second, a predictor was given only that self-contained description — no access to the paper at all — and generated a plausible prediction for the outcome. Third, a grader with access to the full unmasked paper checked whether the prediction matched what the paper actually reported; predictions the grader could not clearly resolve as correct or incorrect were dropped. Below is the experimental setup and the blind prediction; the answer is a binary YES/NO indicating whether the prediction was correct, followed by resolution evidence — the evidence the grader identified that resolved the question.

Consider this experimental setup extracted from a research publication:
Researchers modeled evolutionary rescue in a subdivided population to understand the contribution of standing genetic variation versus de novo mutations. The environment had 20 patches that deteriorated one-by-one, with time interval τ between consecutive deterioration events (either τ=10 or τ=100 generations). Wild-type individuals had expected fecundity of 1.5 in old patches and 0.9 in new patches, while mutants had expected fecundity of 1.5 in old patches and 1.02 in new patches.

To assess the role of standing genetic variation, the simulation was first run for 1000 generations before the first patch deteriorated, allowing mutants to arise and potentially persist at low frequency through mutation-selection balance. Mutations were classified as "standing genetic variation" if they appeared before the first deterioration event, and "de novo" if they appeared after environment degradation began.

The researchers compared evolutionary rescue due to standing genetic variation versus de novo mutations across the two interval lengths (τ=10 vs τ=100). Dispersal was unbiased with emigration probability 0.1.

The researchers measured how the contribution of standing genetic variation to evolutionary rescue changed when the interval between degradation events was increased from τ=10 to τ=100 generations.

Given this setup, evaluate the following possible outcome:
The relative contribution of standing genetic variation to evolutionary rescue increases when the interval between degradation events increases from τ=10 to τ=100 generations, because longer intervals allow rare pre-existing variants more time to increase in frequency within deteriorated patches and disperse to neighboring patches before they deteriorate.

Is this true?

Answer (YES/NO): NO